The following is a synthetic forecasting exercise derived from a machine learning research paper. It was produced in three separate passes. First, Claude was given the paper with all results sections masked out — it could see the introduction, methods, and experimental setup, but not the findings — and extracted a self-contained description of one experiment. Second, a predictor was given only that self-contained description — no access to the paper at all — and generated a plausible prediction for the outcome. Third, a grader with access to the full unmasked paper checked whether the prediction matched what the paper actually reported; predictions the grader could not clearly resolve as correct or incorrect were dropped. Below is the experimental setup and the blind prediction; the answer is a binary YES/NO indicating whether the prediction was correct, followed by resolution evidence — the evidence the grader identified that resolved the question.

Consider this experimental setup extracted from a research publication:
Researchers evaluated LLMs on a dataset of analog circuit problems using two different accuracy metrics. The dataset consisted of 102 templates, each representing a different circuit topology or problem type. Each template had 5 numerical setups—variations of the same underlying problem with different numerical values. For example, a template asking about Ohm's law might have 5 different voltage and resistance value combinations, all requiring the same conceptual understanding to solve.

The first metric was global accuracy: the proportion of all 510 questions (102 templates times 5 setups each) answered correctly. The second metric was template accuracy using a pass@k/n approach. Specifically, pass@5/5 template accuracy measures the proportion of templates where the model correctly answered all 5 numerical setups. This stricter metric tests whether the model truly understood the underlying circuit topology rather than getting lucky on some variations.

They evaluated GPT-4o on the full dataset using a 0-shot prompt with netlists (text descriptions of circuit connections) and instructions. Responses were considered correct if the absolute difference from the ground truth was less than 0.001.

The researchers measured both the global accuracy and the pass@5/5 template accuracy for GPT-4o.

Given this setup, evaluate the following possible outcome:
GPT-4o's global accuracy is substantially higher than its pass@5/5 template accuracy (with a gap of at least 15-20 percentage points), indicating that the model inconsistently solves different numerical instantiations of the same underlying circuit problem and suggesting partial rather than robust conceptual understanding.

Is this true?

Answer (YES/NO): YES